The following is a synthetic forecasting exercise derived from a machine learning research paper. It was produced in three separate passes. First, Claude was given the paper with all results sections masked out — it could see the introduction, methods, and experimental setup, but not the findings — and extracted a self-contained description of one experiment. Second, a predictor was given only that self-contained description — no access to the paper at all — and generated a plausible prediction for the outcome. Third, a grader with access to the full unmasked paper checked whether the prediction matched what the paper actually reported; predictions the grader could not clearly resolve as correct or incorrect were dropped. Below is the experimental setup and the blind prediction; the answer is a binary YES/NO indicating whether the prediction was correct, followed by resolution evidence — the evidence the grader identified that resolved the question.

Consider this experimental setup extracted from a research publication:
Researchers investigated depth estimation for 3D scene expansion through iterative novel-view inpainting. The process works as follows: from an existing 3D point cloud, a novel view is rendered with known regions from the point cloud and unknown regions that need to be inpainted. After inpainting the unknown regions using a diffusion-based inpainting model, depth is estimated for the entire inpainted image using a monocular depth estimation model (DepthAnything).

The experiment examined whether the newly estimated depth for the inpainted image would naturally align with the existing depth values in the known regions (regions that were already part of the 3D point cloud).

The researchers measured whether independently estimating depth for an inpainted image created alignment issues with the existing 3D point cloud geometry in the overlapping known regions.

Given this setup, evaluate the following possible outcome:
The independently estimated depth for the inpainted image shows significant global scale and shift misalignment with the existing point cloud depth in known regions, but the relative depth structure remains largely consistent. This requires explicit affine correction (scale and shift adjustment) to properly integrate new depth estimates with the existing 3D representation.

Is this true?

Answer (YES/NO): NO